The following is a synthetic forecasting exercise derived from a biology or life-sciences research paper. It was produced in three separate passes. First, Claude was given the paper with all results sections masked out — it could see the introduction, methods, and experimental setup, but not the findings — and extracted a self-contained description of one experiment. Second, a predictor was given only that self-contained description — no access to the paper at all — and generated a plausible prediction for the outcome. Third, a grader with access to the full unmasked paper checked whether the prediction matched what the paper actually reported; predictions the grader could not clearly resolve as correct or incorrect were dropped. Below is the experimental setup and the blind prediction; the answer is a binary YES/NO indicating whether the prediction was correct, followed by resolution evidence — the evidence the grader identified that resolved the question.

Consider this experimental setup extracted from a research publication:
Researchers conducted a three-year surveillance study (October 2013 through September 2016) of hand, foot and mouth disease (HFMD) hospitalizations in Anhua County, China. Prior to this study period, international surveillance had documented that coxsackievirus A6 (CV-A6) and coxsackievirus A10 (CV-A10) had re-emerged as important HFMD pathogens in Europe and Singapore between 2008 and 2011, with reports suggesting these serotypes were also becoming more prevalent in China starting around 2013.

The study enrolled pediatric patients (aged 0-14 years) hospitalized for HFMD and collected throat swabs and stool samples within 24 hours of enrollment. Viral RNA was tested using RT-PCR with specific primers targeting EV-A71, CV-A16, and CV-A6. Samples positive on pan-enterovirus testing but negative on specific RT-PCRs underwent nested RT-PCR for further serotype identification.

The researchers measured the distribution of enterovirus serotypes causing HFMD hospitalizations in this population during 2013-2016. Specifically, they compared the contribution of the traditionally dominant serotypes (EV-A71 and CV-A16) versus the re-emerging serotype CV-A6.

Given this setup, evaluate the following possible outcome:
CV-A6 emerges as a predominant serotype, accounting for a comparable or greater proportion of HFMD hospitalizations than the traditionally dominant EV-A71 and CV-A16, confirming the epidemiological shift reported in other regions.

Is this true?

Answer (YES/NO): YES